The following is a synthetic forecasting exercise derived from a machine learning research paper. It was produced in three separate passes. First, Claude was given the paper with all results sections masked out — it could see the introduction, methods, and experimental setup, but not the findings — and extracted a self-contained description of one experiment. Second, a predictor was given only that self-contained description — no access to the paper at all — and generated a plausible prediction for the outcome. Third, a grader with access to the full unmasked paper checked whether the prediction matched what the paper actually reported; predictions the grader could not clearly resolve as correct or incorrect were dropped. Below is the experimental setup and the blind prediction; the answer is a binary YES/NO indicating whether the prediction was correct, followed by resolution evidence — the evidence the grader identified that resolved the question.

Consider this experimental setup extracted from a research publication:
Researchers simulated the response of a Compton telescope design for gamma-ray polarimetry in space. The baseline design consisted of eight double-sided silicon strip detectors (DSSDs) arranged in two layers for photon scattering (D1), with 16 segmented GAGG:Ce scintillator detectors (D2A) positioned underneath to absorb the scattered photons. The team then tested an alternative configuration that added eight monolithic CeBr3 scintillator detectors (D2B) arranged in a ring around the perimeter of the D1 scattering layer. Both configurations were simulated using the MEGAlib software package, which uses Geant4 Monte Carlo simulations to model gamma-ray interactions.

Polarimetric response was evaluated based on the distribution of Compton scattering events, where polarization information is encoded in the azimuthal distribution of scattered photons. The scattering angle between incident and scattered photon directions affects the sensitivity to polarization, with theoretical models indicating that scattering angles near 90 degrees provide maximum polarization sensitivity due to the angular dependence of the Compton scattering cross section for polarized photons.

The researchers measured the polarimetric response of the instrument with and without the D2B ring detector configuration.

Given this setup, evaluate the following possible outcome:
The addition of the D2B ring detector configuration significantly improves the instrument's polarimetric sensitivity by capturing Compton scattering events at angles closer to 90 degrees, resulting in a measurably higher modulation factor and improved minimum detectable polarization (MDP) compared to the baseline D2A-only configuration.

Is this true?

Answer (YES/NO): YES